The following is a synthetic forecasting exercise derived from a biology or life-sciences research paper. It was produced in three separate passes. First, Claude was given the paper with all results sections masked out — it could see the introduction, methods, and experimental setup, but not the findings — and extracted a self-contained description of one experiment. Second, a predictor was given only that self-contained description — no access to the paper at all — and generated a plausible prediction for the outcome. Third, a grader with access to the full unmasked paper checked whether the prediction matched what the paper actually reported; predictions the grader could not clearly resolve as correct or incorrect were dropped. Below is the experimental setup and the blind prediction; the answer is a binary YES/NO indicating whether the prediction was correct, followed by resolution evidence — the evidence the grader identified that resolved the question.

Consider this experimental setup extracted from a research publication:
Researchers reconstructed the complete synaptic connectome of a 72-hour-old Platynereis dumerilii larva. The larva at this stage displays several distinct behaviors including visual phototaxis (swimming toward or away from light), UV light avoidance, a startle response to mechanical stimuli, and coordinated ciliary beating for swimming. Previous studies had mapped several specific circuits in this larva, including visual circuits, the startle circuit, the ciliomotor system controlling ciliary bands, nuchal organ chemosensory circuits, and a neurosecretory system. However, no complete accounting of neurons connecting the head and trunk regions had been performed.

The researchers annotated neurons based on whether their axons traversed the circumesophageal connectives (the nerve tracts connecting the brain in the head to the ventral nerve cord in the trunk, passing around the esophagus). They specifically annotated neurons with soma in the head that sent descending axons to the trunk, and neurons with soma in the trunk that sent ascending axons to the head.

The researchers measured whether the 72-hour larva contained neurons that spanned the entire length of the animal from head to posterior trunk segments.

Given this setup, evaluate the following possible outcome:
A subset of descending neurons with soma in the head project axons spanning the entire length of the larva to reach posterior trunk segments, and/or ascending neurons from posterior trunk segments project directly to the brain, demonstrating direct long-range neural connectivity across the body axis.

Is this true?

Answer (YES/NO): YES